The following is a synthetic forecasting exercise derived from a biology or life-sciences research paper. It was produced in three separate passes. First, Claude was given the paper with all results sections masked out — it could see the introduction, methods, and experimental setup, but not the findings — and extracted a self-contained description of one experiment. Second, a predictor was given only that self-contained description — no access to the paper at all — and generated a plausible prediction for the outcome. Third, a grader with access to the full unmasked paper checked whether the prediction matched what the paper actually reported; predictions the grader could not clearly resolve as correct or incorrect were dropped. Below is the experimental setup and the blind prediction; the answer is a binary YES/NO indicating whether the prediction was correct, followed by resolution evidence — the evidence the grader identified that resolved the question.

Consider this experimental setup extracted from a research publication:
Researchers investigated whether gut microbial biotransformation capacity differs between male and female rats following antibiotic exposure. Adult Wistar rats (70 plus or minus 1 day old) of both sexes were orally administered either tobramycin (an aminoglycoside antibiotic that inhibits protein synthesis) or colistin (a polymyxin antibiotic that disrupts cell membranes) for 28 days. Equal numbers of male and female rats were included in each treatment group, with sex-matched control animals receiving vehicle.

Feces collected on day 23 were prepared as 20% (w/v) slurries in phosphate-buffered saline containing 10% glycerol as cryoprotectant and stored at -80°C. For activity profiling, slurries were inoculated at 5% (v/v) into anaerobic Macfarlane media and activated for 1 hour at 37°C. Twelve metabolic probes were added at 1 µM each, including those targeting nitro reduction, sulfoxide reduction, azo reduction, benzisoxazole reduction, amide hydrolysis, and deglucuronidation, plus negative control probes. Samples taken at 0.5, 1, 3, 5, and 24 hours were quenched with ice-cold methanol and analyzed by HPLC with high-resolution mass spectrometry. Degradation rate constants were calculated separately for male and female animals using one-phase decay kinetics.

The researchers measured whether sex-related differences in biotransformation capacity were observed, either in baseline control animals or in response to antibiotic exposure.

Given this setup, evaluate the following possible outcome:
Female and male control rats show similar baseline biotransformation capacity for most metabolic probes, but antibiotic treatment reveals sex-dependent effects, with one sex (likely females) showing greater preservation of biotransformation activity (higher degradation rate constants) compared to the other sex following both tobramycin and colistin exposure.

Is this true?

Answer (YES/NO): NO